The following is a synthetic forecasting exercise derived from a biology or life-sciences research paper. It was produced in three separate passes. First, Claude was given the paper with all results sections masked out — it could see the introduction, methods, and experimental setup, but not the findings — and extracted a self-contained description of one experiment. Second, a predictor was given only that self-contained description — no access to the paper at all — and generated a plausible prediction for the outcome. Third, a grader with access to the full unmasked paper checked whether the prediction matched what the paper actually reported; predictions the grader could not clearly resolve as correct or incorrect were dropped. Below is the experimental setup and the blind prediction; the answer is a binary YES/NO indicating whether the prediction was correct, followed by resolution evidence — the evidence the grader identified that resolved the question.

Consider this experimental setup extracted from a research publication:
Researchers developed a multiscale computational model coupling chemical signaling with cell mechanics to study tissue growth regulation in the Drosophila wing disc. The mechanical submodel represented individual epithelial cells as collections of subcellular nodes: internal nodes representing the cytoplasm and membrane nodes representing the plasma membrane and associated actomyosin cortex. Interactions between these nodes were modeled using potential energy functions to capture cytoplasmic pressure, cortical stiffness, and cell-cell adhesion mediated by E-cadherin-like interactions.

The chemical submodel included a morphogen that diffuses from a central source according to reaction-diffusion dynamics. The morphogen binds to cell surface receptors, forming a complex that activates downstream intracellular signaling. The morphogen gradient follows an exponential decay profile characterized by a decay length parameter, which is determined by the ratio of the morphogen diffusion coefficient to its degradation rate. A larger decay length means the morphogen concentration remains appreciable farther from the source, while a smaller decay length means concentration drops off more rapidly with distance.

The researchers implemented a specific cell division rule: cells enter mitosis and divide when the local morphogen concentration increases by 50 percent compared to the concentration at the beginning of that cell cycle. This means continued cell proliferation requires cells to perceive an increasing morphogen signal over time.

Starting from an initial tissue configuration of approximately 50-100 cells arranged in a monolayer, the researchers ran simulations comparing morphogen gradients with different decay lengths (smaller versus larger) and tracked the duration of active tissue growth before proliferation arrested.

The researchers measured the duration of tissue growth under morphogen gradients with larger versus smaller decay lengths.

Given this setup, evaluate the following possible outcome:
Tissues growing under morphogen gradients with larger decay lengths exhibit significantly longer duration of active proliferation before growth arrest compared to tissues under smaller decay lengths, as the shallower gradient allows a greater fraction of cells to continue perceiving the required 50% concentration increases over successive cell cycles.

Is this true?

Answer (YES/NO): YES